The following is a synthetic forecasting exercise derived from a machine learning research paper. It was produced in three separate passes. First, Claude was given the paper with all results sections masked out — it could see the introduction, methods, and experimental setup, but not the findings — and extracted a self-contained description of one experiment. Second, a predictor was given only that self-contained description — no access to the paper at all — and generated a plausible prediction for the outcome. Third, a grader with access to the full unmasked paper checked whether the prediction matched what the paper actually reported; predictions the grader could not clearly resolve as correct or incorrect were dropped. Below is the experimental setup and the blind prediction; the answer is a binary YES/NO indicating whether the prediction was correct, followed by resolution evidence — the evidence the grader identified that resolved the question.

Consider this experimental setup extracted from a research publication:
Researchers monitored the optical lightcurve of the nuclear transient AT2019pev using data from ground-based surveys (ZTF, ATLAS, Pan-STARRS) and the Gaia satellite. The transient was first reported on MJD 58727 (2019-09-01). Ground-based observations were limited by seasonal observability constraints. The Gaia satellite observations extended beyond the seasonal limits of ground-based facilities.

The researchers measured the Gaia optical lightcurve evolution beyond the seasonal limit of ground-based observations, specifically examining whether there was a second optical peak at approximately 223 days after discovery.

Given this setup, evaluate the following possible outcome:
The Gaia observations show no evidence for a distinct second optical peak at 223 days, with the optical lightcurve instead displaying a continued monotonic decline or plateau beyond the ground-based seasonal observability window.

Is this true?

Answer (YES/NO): NO